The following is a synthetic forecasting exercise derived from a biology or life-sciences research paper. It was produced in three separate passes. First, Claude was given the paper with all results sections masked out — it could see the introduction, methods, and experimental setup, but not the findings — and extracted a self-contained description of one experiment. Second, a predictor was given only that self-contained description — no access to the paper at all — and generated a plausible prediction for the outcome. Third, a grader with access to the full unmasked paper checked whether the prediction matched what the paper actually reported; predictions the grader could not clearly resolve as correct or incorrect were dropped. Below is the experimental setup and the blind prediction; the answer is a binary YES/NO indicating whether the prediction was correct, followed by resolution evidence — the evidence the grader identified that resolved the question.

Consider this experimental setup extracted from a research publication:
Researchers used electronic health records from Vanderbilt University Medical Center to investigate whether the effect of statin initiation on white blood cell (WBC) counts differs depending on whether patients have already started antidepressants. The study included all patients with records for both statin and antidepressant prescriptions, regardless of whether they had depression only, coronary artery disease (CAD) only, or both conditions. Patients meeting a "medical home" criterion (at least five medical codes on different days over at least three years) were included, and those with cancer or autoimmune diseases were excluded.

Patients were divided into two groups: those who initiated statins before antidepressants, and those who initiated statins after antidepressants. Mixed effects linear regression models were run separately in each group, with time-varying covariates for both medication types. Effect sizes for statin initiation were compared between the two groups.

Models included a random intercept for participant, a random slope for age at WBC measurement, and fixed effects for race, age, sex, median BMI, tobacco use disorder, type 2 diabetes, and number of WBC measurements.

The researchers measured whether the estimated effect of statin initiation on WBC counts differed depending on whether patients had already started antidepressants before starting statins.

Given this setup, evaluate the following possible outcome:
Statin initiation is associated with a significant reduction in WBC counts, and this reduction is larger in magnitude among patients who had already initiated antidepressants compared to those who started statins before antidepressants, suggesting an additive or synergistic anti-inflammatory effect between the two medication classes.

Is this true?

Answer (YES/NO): NO